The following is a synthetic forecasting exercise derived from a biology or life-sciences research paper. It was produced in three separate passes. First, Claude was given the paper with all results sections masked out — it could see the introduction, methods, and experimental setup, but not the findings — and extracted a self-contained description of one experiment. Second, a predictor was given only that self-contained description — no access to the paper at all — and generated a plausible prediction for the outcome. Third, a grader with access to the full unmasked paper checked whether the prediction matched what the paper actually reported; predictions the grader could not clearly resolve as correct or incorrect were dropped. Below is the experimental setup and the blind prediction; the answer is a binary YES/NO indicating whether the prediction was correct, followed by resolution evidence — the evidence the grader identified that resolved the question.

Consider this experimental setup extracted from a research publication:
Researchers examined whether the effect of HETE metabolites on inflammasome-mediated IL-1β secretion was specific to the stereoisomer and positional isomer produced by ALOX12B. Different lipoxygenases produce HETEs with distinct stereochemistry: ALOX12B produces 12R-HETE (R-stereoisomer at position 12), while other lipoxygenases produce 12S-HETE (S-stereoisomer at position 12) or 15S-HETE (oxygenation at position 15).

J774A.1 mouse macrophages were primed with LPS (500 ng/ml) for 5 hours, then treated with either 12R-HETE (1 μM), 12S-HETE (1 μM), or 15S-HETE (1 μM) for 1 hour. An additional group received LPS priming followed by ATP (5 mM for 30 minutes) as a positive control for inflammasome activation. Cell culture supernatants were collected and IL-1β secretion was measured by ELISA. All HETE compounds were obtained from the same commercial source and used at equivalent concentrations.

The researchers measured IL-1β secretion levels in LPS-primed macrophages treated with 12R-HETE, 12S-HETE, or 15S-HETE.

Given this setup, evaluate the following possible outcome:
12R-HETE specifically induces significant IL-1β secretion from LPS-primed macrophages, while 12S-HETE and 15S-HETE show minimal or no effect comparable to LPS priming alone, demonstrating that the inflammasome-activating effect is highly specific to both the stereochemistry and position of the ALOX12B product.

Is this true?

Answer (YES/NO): YES